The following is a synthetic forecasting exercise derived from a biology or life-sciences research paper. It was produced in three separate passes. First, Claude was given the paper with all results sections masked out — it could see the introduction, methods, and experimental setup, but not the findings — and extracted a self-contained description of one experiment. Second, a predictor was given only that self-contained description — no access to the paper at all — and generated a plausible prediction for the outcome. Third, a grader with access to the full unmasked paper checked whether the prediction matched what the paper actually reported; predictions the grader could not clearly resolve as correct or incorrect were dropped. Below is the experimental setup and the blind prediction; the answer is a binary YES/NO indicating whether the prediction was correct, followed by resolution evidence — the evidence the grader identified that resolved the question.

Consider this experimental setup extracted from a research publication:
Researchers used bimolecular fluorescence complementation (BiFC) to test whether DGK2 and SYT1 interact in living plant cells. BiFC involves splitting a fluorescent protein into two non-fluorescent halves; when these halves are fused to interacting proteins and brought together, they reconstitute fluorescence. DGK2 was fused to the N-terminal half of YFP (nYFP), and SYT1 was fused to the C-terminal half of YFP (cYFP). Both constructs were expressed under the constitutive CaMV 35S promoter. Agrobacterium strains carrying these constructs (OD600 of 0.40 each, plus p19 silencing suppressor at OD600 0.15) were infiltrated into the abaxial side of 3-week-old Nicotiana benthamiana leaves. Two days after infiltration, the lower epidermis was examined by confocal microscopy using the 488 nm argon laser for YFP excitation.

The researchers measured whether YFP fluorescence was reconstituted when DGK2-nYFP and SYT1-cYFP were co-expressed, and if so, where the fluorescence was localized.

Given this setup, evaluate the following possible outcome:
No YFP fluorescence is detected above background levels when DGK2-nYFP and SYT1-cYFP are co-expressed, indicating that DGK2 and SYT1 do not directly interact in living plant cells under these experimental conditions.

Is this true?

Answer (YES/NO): NO